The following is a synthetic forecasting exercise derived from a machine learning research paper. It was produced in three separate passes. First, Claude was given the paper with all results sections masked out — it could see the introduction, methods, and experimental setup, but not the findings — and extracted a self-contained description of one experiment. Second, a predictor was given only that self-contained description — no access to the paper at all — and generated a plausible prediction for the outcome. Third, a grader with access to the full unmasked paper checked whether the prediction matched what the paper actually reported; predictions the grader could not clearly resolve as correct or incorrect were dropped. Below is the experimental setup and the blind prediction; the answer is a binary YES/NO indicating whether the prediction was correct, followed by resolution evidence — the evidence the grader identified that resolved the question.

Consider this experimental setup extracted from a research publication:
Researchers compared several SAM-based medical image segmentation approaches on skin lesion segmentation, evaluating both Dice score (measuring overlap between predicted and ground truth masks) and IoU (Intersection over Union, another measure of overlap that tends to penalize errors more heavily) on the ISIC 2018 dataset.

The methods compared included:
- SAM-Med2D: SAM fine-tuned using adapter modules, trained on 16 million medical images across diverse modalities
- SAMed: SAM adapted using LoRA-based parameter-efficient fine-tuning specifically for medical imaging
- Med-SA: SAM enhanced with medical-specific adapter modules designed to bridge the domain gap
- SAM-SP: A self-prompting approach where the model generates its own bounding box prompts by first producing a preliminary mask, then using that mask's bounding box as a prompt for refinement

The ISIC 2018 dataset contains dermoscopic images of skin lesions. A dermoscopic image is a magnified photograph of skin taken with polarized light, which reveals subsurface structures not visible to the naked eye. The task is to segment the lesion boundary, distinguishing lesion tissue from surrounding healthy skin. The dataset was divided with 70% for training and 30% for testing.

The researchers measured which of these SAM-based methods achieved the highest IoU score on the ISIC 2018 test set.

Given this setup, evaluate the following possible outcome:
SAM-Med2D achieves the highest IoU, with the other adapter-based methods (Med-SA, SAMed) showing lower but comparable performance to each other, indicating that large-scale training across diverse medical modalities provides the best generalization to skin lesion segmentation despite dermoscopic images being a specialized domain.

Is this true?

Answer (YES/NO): NO